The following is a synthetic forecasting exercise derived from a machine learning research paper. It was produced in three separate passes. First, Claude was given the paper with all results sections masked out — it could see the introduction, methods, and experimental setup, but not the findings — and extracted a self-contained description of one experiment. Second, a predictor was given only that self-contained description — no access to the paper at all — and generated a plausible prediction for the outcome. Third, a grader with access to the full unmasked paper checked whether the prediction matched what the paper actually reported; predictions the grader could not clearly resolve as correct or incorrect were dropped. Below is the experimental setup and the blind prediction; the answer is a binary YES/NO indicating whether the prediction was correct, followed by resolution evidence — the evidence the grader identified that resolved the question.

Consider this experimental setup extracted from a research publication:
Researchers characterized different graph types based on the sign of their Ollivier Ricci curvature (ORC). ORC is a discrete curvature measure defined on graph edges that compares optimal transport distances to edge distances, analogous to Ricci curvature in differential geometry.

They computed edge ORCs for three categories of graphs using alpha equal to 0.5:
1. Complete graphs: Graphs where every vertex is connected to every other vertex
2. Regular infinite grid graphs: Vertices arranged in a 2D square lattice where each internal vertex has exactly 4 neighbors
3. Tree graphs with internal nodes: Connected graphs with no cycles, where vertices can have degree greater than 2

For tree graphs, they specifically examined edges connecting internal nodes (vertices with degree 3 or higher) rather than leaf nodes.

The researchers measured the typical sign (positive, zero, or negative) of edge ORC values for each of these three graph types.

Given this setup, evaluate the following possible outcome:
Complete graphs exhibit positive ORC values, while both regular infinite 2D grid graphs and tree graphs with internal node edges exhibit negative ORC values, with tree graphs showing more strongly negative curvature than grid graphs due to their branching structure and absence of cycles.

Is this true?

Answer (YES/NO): NO